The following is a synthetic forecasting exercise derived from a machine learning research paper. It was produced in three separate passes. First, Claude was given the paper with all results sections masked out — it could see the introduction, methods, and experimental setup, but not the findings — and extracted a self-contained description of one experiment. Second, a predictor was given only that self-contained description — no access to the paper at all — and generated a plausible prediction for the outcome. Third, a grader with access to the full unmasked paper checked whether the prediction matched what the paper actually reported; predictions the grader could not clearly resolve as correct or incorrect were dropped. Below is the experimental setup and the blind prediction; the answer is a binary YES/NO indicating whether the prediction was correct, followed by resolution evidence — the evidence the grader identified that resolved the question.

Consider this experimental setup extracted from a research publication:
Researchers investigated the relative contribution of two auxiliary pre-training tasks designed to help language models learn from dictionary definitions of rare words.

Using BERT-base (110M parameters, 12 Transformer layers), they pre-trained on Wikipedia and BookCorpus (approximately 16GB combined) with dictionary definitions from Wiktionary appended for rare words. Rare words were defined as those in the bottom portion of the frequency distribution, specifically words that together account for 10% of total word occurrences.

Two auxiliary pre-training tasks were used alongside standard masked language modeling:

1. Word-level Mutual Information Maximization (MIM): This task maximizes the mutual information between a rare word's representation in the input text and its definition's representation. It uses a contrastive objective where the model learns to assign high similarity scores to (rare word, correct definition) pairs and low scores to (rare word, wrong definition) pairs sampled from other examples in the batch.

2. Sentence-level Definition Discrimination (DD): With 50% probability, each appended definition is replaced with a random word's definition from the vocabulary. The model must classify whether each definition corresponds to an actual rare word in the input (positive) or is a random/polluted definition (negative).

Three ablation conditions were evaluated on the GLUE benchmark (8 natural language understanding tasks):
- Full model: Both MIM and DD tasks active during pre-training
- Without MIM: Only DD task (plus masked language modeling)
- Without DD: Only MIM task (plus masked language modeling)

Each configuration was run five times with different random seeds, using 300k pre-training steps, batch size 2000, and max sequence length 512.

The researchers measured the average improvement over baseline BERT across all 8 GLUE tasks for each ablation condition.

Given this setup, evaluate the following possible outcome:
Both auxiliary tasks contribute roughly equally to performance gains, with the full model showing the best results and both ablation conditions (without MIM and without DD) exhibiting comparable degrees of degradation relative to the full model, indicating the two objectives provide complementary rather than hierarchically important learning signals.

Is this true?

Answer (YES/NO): NO